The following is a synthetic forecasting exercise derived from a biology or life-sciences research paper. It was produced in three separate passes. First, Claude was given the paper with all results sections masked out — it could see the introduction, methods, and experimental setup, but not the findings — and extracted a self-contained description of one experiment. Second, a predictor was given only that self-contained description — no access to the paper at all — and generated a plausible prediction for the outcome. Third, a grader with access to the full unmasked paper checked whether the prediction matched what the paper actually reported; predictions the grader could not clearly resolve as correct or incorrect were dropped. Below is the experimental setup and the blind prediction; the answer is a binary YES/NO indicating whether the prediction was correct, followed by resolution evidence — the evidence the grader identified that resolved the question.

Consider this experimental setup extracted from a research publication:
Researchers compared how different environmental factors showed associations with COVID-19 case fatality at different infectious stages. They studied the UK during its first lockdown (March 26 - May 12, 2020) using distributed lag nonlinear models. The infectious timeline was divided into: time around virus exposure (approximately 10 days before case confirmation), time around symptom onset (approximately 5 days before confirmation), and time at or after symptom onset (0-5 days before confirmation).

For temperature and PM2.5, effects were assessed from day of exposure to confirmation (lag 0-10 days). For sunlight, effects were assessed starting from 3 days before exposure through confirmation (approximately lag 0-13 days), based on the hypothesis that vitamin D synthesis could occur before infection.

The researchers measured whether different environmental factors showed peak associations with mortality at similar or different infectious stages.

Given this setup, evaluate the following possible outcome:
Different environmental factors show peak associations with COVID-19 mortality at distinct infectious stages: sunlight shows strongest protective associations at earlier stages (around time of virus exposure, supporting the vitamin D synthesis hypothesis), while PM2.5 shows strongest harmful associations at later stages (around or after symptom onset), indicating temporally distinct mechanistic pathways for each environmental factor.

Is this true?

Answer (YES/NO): NO